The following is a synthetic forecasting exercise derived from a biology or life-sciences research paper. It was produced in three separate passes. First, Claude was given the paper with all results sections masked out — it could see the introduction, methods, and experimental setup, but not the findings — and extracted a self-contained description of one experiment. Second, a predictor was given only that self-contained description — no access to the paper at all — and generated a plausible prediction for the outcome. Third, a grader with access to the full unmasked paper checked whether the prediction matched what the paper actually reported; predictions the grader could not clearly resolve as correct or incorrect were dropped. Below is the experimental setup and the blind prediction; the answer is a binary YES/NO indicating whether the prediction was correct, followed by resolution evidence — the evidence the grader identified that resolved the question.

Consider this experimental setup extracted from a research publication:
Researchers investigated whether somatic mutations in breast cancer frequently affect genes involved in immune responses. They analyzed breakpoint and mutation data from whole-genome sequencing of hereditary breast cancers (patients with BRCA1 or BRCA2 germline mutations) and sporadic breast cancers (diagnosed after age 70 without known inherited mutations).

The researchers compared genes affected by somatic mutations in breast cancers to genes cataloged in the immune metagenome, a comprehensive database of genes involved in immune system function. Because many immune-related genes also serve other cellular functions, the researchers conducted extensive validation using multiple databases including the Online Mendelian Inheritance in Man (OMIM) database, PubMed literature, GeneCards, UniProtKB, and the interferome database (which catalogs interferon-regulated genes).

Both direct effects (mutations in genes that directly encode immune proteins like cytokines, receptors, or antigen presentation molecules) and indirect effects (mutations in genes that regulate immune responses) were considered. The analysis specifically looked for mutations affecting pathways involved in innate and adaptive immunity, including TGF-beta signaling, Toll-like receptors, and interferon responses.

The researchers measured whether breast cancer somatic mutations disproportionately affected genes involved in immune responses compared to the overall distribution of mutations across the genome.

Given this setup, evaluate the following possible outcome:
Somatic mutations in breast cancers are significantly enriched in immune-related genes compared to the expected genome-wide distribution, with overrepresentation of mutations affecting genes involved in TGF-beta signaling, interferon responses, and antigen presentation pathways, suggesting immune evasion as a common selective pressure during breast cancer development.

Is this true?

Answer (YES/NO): NO